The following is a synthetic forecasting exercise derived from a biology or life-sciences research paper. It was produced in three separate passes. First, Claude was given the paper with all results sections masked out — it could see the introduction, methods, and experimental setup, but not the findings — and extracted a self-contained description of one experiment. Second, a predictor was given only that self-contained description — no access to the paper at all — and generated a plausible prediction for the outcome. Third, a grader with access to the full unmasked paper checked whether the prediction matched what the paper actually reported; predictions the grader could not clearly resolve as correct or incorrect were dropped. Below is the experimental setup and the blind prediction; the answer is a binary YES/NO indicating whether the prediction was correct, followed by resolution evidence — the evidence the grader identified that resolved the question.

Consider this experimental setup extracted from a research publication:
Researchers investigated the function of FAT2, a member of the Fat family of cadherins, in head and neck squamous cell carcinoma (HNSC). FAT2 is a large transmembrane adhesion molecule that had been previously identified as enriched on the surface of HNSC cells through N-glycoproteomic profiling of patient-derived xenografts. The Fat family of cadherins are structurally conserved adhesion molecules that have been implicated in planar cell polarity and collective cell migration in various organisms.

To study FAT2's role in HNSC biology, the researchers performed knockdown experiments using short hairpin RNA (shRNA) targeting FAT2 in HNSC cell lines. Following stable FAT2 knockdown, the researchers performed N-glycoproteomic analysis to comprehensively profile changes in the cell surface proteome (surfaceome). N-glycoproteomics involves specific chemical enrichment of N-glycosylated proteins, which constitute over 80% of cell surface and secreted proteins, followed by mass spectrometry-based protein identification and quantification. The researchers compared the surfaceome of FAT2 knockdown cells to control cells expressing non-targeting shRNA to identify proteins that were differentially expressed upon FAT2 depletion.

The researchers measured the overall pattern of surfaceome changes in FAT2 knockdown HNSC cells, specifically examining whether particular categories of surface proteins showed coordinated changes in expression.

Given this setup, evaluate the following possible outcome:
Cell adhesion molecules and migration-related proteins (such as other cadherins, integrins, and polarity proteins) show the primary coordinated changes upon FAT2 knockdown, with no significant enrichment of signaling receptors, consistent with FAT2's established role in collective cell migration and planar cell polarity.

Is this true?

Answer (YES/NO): NO